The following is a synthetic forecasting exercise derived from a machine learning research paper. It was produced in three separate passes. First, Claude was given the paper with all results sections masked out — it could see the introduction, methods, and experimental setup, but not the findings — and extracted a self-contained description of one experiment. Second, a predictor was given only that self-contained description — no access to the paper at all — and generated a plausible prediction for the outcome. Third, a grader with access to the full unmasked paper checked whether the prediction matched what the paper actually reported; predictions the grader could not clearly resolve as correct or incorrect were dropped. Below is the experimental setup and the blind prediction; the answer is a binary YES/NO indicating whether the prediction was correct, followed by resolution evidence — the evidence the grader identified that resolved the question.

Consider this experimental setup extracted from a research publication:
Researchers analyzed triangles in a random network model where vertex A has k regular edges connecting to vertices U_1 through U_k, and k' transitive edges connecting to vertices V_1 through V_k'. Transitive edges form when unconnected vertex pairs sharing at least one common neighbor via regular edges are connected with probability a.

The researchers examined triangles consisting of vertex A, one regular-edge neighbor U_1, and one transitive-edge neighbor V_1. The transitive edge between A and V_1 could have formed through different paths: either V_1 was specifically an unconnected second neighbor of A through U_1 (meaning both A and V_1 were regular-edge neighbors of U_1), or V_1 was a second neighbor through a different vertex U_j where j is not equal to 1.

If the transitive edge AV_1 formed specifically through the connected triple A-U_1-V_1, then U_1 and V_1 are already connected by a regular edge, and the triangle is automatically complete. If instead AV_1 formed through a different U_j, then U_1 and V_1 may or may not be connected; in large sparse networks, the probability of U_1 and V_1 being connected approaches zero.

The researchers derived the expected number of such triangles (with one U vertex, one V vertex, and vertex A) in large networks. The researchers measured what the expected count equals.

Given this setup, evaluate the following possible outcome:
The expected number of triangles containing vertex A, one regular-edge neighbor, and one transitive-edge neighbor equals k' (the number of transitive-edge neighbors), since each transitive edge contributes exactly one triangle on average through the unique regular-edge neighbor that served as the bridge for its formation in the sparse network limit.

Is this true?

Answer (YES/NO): YES